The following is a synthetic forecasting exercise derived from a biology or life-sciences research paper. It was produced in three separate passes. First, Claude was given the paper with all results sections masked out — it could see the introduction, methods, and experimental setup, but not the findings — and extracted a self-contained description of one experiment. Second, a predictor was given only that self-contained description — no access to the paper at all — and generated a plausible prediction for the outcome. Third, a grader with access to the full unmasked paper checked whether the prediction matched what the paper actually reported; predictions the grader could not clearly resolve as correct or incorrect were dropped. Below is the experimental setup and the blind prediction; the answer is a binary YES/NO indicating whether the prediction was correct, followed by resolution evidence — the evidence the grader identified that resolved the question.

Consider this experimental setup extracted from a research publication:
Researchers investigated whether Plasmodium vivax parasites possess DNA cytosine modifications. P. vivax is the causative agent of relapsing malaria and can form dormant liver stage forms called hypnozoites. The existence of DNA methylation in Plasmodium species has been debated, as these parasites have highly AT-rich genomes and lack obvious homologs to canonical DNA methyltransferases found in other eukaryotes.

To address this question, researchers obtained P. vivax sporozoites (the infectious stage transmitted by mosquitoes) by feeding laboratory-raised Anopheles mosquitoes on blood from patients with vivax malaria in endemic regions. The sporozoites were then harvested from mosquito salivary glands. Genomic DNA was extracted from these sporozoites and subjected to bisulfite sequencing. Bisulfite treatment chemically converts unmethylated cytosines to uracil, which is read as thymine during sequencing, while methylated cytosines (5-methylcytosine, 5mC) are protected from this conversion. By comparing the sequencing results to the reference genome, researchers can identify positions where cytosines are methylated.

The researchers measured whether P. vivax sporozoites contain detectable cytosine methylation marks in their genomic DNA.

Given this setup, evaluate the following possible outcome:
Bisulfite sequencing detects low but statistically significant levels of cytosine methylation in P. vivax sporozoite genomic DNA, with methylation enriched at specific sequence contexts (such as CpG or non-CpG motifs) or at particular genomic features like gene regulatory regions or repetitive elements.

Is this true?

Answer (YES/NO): YES